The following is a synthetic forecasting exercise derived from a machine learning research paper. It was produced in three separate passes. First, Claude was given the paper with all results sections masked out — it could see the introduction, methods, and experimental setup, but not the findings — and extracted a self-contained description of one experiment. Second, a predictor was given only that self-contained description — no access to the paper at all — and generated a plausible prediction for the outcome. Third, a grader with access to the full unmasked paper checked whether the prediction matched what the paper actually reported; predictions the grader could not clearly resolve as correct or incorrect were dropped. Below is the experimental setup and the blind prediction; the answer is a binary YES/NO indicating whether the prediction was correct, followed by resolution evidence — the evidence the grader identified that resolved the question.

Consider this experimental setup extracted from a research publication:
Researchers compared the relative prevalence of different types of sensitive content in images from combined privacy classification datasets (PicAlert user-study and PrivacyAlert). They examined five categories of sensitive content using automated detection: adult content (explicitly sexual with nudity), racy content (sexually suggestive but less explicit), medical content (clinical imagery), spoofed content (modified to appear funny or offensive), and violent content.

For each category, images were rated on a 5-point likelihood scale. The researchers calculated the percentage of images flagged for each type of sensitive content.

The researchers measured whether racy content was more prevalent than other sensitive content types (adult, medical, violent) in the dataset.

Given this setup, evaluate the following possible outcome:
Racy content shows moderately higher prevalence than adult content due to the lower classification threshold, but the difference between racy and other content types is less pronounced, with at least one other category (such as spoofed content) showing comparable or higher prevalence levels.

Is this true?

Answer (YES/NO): NO